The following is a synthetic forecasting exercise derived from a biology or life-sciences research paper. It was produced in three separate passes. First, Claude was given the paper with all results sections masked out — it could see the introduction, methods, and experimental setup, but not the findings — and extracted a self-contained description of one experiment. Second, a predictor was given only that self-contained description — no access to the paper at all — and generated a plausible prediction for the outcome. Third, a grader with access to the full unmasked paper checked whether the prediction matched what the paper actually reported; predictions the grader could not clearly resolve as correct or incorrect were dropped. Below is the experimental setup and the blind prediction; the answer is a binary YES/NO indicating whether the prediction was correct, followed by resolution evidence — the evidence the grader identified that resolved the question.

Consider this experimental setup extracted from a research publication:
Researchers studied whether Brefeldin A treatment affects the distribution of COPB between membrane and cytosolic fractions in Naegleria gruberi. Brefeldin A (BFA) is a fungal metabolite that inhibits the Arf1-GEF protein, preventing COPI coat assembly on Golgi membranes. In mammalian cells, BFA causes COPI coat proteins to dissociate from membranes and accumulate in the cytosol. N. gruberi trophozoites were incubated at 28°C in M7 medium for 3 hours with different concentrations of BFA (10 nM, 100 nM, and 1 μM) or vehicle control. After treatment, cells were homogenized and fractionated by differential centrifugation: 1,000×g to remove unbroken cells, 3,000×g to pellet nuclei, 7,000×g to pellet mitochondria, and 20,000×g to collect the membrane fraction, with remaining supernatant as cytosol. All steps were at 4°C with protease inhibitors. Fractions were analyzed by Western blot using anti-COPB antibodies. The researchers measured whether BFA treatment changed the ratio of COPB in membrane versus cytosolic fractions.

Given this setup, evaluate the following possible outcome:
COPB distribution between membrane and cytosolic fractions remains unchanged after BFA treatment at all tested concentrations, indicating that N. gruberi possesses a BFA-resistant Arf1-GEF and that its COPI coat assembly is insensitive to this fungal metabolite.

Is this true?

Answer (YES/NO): NO